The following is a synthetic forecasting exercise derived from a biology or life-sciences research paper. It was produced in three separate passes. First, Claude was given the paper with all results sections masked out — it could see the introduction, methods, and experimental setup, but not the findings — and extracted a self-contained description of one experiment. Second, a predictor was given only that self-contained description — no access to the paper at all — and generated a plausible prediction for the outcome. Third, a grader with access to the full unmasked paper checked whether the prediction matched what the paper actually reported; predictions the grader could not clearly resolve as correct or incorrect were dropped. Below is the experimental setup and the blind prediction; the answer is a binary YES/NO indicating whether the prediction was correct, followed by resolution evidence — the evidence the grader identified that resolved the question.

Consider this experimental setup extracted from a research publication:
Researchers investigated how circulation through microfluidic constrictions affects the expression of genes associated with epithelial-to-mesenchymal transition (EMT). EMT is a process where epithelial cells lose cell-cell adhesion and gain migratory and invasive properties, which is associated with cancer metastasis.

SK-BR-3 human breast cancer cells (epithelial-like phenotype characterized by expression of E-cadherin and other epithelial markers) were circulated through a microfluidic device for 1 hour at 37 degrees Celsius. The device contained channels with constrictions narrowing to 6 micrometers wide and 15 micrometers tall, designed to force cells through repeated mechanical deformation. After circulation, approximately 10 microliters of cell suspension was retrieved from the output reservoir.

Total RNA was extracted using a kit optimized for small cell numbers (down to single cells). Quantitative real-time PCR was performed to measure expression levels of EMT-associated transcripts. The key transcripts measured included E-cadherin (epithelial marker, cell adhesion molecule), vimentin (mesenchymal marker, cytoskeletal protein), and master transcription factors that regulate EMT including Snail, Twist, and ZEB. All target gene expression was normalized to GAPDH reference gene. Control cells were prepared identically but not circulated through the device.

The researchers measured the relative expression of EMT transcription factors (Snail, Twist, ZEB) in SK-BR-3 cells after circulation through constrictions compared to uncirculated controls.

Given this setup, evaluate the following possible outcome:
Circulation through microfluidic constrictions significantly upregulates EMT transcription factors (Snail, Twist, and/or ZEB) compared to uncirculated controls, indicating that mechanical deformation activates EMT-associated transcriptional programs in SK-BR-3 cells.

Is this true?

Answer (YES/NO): YES